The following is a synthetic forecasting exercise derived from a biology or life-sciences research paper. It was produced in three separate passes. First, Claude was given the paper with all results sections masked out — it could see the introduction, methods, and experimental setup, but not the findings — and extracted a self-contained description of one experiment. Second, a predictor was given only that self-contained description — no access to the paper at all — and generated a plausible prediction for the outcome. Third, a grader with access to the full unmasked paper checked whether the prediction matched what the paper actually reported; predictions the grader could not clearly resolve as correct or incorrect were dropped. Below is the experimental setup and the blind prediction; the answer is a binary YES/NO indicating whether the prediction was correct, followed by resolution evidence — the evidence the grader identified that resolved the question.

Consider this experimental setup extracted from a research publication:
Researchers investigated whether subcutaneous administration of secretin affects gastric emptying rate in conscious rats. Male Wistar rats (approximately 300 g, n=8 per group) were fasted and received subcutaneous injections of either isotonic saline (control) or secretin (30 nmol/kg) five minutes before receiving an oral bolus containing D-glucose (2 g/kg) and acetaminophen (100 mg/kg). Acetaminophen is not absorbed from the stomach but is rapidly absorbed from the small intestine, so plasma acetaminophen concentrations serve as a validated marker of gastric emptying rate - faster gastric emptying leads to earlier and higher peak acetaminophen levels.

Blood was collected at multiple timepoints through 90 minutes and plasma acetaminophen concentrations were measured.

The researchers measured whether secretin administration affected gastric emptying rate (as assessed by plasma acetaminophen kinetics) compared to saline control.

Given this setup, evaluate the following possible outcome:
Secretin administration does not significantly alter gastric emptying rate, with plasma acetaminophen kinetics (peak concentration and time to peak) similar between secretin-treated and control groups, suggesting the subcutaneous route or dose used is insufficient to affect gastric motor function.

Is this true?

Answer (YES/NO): NO